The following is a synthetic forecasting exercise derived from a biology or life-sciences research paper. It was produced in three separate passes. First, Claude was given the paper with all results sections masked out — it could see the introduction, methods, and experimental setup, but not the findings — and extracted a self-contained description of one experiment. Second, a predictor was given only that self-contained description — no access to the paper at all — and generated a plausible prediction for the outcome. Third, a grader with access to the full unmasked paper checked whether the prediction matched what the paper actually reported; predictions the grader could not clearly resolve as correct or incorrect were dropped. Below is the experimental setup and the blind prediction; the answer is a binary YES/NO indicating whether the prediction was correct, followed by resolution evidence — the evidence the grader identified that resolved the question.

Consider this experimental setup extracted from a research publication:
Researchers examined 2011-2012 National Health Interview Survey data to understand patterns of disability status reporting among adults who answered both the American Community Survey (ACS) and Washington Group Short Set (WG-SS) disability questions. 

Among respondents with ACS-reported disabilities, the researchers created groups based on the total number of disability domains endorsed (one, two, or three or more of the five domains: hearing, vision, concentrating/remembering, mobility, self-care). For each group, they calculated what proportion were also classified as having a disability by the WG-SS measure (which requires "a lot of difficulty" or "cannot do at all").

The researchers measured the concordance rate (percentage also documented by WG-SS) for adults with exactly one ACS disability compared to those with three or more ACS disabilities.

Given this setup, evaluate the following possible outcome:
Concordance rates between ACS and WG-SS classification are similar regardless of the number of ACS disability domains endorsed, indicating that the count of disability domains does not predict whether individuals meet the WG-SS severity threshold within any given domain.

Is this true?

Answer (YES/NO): NO